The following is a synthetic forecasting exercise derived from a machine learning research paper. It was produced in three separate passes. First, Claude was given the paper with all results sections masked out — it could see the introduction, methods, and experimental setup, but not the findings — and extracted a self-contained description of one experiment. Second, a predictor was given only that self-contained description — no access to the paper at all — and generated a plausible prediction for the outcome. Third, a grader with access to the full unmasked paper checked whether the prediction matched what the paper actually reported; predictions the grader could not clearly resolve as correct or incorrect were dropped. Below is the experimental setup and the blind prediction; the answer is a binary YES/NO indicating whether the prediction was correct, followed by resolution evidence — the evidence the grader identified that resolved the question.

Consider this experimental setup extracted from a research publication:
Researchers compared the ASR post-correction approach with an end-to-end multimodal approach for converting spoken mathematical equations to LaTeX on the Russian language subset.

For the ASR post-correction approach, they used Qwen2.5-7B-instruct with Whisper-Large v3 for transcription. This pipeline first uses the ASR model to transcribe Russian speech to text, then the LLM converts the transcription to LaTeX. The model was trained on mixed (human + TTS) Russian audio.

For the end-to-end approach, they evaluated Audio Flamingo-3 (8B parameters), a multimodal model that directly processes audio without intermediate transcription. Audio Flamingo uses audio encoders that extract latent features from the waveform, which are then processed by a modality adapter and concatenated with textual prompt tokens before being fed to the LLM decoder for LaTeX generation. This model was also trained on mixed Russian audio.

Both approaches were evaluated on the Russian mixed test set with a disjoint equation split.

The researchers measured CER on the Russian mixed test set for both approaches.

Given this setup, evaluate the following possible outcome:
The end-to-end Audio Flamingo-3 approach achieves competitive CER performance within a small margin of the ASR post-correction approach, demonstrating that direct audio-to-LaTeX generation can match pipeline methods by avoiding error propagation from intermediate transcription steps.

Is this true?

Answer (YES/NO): YES